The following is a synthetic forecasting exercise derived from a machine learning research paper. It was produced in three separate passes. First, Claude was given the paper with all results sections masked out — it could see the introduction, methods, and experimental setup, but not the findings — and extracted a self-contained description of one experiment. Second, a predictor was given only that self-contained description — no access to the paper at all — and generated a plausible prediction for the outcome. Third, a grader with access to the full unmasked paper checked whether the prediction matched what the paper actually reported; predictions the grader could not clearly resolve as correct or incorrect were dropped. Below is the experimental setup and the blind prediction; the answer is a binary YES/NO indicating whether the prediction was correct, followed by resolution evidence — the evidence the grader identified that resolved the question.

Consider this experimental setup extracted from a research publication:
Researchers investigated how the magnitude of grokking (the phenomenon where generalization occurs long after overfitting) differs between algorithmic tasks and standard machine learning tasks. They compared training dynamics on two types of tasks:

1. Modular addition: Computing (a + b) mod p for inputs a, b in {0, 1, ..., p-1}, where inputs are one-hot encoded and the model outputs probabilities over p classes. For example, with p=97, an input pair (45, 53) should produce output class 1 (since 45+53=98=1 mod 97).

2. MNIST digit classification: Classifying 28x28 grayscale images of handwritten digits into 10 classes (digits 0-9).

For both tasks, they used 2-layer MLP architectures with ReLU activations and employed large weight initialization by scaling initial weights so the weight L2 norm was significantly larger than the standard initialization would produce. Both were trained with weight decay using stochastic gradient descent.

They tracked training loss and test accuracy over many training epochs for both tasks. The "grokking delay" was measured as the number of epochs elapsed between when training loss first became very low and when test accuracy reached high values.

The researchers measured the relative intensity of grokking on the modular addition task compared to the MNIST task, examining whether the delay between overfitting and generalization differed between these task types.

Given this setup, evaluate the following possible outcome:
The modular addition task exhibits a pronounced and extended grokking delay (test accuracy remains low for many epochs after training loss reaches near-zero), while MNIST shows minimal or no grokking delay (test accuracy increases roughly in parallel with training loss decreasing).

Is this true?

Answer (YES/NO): YES